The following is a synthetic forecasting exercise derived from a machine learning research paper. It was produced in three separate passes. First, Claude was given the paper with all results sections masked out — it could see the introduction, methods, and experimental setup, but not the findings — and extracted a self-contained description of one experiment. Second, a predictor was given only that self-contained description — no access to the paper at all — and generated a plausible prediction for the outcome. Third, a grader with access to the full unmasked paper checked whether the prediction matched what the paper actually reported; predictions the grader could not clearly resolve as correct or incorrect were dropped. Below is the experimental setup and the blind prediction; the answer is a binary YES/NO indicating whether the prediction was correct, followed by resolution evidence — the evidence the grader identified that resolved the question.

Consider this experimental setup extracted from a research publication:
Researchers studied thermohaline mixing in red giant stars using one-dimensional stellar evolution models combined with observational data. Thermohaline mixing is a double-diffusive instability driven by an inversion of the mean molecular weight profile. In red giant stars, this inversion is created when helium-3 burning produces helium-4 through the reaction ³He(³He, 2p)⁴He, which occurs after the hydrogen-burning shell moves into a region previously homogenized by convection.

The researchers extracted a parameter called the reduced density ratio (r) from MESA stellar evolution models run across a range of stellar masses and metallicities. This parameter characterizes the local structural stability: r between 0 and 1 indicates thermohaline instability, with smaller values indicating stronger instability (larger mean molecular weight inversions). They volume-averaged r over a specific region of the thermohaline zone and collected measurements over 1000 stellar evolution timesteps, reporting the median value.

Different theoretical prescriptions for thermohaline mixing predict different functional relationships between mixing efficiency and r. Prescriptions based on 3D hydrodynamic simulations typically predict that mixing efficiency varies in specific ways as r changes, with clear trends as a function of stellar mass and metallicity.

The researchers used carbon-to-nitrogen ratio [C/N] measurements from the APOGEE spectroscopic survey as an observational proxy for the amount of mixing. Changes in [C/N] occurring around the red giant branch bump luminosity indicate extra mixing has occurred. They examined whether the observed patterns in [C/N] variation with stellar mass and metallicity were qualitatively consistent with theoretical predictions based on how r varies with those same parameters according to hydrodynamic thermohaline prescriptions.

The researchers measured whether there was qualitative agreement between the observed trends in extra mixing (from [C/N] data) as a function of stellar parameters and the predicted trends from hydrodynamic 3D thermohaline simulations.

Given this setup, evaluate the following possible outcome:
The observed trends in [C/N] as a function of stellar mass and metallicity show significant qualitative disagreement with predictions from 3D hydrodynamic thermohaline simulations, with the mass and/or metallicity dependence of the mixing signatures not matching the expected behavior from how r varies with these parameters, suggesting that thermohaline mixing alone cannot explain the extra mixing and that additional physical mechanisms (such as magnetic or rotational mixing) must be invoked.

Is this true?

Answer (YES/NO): NO